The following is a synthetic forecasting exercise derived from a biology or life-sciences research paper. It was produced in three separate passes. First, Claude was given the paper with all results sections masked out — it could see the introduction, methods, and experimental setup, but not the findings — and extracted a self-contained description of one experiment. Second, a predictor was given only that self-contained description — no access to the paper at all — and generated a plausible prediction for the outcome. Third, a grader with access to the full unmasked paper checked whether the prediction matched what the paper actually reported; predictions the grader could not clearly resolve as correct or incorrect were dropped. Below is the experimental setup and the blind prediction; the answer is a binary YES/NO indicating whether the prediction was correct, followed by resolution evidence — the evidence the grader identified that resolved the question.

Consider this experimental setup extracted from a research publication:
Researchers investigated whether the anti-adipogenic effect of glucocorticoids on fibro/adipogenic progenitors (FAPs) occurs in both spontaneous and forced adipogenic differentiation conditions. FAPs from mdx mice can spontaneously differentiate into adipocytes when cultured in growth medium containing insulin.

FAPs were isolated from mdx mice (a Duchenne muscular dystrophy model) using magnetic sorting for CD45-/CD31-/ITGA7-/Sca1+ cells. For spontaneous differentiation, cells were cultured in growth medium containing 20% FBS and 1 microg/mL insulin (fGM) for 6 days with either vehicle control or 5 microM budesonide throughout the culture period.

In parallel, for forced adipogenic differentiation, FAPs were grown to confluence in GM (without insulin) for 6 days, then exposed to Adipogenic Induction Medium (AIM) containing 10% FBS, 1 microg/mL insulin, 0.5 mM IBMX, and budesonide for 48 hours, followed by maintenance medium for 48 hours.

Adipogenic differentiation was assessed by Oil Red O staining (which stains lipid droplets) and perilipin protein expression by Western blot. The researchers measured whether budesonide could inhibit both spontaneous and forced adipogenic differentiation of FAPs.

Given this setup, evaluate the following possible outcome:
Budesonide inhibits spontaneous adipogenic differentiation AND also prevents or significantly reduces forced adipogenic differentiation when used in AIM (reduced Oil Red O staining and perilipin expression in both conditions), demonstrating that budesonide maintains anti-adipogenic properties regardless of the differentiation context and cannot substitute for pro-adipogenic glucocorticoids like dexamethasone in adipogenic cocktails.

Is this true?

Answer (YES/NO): NO